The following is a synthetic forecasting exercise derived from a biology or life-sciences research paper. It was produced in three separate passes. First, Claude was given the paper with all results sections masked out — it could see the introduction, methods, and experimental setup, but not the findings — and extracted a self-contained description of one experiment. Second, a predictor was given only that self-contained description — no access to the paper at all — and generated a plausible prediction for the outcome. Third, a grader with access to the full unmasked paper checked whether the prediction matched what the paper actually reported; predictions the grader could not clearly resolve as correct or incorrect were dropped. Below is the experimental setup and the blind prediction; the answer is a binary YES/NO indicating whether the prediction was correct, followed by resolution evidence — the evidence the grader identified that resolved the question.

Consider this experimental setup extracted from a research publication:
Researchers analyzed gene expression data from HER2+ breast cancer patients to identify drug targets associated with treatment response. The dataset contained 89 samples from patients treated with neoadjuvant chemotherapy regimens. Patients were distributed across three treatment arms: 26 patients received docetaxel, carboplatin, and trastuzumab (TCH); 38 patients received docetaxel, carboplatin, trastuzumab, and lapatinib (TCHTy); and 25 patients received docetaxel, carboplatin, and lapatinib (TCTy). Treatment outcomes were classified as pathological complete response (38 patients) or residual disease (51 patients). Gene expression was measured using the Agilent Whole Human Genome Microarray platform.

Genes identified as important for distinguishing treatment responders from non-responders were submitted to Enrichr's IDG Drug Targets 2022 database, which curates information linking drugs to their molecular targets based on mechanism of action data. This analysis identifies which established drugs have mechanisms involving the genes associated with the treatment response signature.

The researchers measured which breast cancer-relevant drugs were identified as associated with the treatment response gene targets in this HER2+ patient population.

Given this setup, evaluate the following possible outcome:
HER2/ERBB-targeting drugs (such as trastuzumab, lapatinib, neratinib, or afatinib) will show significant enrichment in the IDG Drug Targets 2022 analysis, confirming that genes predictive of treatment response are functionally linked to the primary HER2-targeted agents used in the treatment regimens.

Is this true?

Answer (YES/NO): NO